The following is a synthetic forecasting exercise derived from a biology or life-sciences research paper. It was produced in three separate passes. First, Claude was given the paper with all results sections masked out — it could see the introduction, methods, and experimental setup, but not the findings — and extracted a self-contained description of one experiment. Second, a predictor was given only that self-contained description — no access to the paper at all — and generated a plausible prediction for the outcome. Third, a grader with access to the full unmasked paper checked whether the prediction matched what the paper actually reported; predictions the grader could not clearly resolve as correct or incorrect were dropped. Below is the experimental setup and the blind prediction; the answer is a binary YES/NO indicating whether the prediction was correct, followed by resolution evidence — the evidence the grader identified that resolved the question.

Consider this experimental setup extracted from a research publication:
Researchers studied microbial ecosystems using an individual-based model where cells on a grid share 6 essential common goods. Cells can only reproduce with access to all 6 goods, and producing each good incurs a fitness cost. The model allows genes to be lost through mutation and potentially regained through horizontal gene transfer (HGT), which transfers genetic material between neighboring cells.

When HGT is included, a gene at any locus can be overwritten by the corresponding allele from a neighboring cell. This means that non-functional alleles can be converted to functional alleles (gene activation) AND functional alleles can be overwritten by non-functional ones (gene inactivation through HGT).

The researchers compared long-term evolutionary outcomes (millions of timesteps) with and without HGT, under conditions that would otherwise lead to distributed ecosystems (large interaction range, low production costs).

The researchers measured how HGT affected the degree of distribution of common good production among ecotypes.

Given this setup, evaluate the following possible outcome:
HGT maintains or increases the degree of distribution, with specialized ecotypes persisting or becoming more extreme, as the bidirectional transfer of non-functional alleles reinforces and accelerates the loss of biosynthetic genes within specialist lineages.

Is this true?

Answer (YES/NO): NO